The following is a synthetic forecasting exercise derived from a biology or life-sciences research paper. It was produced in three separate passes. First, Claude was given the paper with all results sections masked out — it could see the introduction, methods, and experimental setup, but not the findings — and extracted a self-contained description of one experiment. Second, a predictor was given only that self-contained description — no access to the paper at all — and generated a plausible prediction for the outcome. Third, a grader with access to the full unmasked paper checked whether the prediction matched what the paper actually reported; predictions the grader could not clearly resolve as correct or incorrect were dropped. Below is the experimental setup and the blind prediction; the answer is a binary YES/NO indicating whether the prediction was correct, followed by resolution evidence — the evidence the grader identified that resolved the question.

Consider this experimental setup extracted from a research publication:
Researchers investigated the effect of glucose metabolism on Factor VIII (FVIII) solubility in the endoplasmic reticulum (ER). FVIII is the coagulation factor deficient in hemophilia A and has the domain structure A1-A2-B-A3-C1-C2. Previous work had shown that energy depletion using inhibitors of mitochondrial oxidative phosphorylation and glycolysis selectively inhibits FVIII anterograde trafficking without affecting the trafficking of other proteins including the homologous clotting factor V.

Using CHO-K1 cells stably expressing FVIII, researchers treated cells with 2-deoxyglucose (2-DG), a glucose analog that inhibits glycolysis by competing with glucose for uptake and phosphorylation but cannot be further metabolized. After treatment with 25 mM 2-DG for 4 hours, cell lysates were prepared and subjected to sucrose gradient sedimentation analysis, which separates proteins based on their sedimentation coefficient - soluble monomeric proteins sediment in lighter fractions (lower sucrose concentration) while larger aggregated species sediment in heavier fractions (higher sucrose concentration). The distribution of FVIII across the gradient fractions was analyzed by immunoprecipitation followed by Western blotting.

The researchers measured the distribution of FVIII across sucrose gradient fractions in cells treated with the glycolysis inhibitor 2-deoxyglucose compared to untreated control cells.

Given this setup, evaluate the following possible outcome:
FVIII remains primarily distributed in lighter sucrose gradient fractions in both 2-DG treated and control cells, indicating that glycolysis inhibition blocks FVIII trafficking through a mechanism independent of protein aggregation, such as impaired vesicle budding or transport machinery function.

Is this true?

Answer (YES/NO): NO